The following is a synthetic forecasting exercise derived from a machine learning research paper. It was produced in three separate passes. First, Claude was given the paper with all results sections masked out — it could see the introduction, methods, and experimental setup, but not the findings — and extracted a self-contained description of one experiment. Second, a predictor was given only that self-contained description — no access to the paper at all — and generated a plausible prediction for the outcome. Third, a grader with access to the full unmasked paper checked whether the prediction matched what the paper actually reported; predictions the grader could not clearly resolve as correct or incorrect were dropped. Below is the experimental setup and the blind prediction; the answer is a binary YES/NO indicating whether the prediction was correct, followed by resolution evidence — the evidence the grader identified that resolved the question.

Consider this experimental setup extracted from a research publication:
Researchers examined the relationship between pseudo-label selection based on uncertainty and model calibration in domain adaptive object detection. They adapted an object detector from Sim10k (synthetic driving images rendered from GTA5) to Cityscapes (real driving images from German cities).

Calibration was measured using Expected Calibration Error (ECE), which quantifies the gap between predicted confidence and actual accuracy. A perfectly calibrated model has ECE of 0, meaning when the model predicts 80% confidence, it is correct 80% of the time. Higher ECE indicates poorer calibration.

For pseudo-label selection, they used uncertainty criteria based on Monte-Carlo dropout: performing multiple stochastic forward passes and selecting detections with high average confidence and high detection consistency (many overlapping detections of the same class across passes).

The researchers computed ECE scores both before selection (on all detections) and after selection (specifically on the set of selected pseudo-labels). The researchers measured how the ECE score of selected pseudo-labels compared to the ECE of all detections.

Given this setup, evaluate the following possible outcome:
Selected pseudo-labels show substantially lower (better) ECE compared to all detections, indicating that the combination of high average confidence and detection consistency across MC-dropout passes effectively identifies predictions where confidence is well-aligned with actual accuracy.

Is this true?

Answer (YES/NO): YES